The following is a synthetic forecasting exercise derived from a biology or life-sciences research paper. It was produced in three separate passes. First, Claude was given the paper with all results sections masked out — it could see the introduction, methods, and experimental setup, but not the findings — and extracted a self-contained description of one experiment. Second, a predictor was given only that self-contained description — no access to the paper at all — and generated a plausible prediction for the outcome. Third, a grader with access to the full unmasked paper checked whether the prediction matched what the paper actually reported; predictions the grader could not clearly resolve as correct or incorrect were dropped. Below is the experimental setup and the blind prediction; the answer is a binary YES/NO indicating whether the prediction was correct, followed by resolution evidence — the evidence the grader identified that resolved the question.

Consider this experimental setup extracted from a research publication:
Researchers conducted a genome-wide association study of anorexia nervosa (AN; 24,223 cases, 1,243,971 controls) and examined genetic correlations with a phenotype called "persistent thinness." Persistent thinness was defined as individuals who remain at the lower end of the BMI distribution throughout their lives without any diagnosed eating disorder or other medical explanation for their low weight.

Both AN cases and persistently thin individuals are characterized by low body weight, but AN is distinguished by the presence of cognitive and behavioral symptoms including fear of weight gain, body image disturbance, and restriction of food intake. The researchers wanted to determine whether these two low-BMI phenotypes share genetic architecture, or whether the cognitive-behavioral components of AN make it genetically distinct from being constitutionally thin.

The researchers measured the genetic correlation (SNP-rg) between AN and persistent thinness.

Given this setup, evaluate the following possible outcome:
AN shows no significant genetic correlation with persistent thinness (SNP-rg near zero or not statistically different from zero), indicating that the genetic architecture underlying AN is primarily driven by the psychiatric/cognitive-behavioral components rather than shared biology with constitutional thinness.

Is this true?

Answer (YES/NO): YES